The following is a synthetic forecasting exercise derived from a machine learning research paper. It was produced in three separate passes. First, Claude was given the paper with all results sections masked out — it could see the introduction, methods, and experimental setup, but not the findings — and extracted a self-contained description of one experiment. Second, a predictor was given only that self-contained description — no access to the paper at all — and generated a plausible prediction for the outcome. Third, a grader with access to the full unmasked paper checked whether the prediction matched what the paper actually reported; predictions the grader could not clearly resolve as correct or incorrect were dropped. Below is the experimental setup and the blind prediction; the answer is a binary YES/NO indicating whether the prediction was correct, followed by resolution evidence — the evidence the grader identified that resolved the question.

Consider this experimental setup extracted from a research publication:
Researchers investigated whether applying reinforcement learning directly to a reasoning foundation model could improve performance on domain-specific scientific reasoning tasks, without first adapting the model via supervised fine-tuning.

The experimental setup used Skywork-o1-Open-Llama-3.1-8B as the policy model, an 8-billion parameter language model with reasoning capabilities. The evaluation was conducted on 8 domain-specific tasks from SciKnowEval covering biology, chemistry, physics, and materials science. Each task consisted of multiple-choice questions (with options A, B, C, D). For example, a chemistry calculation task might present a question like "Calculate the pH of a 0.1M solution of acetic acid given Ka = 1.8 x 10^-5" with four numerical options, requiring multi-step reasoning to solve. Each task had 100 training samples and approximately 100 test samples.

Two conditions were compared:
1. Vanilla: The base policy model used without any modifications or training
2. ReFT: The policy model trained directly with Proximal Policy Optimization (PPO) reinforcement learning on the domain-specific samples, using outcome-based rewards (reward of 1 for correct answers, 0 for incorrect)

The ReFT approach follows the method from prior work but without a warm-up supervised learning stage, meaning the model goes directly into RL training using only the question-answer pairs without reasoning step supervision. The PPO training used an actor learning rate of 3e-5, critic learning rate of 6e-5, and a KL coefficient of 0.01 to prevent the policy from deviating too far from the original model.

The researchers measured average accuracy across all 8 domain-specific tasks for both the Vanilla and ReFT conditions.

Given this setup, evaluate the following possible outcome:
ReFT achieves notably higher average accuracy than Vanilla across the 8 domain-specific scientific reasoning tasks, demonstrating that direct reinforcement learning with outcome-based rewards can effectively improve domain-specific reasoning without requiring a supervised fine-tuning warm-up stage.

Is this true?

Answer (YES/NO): NO